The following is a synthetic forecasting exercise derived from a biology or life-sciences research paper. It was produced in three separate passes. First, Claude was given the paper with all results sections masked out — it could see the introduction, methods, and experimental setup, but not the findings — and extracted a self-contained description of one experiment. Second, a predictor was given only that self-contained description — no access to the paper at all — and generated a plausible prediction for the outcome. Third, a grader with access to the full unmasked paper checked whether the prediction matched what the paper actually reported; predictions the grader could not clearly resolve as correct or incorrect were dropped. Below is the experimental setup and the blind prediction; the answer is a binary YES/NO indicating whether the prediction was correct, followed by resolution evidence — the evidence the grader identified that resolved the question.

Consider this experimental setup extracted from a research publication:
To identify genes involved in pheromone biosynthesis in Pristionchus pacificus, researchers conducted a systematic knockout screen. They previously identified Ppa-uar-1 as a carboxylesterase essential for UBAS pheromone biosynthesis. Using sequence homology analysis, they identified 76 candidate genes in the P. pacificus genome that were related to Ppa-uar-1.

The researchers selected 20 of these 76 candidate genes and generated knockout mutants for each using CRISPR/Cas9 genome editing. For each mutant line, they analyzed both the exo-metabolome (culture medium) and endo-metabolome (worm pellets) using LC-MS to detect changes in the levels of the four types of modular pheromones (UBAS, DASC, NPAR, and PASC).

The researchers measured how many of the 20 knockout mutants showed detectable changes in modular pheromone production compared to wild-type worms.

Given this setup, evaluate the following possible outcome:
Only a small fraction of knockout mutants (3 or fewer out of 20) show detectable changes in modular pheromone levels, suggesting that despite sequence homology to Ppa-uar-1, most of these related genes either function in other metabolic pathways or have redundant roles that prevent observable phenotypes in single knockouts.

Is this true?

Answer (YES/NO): YES